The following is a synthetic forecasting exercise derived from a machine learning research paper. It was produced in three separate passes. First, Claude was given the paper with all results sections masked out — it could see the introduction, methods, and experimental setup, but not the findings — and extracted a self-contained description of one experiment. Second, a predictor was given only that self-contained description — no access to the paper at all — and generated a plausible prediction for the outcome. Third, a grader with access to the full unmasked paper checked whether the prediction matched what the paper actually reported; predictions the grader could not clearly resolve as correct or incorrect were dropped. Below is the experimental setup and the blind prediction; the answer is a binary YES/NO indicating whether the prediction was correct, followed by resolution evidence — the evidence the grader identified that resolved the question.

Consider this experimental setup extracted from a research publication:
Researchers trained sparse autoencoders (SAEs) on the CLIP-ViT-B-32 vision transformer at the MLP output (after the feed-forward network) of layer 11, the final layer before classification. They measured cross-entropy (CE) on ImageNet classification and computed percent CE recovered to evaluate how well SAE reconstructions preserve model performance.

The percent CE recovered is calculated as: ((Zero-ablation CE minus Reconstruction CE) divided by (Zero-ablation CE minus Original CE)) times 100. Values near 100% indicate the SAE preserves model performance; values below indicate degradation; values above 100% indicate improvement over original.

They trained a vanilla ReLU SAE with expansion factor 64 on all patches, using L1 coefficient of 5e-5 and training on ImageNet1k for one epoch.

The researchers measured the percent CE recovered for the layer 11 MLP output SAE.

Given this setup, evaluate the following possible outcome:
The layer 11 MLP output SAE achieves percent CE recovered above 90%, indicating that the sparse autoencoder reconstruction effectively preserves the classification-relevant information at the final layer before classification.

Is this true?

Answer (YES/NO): YES